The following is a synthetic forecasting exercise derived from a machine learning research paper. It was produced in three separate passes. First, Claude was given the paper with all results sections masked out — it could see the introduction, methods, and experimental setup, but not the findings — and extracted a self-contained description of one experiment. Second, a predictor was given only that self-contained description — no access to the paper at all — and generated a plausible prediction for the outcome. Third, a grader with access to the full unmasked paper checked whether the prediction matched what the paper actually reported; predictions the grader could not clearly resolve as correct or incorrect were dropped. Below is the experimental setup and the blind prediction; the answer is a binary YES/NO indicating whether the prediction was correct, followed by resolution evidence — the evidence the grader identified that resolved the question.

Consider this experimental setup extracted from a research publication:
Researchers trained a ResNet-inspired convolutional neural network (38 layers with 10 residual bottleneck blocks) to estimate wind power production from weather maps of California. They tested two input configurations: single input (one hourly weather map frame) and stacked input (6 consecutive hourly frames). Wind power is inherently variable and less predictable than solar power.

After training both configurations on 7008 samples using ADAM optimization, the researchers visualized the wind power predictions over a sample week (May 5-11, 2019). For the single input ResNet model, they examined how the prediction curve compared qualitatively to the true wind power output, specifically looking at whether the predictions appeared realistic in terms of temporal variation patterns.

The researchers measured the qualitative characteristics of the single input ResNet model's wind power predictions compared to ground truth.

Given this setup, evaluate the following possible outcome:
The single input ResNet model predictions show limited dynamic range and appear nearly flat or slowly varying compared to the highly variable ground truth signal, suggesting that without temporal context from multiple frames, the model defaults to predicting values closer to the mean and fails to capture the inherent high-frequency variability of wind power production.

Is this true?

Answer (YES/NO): NO